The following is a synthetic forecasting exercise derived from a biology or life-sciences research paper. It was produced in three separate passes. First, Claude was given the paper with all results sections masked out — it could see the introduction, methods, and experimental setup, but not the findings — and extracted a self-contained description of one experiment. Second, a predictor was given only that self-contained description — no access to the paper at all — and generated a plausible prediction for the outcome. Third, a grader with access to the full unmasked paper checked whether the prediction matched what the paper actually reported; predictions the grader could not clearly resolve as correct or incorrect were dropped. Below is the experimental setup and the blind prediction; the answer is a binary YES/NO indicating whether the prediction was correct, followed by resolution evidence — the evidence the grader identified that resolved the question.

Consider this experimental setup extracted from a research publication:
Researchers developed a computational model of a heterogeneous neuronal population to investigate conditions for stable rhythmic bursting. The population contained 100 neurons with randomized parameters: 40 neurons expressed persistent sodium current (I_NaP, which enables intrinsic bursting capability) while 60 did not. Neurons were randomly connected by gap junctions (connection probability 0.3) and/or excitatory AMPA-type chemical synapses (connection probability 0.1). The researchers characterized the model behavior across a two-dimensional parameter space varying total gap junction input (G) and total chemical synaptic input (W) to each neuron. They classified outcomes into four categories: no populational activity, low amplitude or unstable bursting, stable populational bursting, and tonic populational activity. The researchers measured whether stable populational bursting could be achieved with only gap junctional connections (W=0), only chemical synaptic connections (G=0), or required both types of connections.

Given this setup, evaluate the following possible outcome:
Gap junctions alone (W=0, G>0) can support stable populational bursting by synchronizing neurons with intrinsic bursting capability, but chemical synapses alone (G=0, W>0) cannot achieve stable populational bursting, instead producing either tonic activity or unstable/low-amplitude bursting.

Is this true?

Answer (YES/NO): NO